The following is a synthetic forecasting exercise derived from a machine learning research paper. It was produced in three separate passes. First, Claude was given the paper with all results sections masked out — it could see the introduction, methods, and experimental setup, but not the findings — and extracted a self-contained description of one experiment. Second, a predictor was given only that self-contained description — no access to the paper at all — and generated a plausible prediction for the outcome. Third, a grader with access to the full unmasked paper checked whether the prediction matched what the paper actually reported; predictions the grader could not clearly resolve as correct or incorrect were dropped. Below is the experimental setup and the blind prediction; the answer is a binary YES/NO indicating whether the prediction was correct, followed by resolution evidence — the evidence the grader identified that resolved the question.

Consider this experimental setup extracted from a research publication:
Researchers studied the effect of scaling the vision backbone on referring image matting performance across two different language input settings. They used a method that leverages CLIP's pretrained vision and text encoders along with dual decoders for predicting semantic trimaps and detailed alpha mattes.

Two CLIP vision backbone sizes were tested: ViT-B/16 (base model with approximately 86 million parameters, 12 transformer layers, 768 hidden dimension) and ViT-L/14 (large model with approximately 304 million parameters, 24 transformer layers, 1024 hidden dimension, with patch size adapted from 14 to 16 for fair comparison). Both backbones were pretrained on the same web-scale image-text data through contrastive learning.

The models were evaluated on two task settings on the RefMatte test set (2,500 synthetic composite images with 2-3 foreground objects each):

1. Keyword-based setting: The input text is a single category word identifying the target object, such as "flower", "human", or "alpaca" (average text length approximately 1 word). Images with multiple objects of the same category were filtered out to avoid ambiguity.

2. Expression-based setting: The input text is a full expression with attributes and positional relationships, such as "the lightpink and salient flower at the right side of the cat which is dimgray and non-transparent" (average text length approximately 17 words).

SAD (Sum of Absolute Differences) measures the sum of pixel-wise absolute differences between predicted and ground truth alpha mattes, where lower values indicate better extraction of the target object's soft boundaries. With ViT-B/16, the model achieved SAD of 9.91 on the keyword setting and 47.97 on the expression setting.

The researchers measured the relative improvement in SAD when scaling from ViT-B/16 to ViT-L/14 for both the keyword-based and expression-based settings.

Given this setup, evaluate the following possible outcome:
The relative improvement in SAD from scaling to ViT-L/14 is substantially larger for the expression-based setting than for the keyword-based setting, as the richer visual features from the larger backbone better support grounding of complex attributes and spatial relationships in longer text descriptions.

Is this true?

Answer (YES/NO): NO